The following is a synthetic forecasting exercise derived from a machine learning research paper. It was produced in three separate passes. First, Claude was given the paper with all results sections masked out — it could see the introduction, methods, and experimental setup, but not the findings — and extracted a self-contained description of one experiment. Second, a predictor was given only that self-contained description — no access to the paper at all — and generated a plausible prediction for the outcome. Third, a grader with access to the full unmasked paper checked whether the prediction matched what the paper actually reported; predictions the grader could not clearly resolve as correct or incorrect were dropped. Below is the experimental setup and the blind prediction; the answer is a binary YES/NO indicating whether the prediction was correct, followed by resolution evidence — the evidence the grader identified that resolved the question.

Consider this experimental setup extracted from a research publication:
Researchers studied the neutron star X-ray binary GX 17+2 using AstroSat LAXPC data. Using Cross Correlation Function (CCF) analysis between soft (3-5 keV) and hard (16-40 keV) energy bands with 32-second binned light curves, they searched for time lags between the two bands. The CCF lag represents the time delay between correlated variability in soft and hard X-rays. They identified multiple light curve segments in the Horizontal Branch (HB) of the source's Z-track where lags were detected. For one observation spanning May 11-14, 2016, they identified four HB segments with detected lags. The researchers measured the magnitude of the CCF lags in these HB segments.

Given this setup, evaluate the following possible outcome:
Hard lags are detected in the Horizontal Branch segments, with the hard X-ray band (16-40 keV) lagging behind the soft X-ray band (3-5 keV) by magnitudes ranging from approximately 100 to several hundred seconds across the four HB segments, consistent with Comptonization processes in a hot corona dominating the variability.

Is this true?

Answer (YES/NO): NO